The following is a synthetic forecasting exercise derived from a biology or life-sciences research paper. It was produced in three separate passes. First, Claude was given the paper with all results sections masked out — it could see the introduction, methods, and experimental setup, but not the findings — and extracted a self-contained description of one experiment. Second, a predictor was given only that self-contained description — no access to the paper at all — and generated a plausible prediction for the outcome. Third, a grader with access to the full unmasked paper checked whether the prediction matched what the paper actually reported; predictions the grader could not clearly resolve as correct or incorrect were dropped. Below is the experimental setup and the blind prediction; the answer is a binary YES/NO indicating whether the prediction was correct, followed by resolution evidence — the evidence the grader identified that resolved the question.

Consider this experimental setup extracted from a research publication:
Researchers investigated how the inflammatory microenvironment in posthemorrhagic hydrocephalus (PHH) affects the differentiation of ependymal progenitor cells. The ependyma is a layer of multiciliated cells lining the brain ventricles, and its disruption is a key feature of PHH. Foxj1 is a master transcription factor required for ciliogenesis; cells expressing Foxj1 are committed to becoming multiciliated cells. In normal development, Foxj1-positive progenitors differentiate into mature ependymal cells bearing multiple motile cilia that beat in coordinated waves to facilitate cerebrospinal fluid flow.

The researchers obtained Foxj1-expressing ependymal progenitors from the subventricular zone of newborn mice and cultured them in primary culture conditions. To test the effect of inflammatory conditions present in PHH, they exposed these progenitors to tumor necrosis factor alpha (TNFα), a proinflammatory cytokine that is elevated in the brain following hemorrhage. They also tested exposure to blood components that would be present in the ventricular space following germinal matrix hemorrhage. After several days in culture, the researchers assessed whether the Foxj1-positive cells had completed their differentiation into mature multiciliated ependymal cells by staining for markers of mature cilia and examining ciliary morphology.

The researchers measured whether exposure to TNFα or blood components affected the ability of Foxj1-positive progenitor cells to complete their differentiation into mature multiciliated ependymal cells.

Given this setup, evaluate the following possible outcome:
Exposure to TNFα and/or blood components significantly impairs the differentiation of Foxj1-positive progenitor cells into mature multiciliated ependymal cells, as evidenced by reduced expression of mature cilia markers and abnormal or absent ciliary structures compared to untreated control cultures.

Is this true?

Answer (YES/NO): YES